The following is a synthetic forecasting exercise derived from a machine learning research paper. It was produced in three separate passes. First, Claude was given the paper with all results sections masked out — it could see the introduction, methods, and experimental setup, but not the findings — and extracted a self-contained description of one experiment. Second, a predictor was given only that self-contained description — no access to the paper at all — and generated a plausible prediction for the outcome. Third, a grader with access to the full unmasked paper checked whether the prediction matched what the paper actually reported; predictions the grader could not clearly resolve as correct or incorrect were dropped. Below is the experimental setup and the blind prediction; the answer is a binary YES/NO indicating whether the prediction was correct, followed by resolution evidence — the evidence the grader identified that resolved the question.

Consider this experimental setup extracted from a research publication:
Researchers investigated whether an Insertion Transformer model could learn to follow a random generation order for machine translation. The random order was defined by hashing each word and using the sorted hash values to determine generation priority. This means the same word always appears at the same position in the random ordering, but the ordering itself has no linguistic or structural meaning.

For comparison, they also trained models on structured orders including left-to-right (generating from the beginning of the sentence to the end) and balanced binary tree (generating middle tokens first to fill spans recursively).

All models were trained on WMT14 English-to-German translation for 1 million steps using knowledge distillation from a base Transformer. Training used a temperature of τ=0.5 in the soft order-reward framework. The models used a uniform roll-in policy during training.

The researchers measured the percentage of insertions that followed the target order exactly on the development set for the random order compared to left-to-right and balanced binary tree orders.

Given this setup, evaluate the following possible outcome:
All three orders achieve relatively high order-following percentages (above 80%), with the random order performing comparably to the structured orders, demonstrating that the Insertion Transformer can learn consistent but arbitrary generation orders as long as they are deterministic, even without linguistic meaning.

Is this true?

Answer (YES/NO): YES